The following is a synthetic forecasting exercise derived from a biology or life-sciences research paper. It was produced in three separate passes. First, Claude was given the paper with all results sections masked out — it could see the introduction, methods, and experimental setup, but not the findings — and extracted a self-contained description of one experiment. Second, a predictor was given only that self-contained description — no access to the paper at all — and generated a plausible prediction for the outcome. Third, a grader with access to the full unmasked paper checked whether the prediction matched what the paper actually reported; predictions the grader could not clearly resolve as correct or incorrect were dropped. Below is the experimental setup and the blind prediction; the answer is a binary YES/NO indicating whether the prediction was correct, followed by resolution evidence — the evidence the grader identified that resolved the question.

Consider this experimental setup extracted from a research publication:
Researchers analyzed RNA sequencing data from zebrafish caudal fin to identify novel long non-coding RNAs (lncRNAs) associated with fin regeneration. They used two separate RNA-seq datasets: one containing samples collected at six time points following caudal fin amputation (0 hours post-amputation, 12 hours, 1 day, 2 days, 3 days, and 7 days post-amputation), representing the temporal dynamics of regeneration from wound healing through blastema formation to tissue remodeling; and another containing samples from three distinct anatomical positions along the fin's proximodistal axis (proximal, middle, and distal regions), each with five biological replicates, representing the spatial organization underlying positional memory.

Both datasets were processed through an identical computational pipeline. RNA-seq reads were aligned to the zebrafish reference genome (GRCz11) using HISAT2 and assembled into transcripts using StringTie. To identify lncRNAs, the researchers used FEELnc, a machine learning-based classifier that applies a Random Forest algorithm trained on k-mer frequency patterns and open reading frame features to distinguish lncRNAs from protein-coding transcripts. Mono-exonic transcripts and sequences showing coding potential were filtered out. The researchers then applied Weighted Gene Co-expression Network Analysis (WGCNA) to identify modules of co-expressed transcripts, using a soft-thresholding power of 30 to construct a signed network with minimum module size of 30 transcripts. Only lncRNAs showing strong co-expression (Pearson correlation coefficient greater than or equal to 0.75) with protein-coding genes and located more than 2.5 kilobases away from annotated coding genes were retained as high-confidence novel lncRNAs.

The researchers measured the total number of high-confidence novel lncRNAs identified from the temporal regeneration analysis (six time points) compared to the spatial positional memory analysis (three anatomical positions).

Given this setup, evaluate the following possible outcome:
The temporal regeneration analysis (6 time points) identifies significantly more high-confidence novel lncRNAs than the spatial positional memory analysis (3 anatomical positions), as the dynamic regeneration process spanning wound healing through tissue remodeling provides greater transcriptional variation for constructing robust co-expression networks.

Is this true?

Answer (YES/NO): NO